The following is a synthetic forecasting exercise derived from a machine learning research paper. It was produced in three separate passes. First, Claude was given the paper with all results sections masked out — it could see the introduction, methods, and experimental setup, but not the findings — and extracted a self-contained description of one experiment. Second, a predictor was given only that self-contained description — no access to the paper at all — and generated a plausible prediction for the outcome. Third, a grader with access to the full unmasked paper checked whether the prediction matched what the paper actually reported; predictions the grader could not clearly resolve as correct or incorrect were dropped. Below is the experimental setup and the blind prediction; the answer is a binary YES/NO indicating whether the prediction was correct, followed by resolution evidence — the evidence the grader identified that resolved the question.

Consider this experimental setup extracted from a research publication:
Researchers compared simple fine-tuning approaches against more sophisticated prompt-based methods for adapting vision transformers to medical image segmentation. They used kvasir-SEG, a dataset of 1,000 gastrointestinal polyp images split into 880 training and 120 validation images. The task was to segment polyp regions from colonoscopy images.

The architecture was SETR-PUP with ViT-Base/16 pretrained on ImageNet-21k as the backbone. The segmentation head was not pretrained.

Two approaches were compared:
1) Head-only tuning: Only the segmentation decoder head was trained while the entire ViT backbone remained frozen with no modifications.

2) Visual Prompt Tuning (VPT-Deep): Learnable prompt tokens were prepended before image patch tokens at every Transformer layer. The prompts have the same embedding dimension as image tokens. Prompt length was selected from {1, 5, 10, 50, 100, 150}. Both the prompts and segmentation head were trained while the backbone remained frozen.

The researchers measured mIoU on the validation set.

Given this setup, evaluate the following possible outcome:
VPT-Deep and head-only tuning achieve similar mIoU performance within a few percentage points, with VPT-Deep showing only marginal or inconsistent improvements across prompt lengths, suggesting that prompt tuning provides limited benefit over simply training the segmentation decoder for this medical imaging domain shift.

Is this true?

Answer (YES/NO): NO